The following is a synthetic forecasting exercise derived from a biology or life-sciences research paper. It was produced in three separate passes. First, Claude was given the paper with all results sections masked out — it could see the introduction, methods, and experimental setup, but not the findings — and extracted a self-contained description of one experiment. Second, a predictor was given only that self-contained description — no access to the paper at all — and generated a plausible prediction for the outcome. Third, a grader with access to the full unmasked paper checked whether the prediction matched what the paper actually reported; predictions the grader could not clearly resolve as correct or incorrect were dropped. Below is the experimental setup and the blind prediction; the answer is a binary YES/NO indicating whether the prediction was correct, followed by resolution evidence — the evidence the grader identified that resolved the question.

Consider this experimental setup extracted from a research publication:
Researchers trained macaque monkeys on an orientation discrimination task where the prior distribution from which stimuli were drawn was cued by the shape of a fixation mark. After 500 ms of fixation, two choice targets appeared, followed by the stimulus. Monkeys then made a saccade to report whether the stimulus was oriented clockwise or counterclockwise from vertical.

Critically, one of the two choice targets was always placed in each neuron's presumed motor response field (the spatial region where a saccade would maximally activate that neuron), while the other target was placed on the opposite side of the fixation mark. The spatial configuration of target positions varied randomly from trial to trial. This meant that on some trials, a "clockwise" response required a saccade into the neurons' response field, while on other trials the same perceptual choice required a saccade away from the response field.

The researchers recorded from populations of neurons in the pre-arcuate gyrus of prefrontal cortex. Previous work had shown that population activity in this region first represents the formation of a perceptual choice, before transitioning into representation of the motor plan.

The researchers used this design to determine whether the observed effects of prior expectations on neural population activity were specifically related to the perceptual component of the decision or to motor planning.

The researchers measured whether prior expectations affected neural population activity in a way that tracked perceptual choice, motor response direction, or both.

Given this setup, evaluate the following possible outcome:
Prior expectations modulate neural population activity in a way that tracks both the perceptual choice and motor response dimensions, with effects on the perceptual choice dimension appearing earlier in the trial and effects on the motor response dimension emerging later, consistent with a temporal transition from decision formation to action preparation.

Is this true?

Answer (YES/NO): NO